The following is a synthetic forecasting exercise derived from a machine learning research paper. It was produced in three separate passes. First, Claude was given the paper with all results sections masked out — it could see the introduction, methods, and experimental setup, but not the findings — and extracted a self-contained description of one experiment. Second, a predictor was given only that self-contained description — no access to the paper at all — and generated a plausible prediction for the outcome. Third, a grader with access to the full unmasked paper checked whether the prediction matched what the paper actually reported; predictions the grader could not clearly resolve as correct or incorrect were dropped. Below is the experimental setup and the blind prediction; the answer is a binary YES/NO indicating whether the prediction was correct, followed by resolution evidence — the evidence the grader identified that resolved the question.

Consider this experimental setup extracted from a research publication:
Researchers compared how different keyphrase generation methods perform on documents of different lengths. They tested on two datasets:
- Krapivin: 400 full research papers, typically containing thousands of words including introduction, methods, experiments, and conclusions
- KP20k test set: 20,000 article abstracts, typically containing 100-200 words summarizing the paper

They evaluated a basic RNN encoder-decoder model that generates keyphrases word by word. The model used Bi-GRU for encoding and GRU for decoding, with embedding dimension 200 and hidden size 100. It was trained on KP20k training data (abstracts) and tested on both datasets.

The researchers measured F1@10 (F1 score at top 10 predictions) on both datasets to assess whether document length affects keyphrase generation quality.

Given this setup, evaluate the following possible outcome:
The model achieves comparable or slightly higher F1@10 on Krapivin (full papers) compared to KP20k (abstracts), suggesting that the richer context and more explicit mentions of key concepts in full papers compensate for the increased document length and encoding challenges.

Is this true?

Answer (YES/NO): NO